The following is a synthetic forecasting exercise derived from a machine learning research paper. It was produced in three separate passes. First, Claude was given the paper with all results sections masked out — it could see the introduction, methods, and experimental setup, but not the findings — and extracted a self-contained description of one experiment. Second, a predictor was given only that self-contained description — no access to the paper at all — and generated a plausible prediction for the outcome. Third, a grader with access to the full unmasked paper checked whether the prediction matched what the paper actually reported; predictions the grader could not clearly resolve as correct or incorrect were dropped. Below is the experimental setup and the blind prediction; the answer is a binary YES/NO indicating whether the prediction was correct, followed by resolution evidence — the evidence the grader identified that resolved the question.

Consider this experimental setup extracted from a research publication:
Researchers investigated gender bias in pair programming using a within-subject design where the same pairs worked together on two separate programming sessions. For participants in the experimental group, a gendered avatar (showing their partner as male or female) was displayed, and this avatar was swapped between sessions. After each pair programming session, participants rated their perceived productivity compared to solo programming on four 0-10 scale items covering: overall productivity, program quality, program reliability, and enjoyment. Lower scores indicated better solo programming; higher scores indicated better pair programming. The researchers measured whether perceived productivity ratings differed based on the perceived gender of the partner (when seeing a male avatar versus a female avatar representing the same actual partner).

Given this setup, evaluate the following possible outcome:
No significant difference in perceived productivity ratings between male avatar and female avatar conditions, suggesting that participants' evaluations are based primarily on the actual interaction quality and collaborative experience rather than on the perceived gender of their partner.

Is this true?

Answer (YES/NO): YES